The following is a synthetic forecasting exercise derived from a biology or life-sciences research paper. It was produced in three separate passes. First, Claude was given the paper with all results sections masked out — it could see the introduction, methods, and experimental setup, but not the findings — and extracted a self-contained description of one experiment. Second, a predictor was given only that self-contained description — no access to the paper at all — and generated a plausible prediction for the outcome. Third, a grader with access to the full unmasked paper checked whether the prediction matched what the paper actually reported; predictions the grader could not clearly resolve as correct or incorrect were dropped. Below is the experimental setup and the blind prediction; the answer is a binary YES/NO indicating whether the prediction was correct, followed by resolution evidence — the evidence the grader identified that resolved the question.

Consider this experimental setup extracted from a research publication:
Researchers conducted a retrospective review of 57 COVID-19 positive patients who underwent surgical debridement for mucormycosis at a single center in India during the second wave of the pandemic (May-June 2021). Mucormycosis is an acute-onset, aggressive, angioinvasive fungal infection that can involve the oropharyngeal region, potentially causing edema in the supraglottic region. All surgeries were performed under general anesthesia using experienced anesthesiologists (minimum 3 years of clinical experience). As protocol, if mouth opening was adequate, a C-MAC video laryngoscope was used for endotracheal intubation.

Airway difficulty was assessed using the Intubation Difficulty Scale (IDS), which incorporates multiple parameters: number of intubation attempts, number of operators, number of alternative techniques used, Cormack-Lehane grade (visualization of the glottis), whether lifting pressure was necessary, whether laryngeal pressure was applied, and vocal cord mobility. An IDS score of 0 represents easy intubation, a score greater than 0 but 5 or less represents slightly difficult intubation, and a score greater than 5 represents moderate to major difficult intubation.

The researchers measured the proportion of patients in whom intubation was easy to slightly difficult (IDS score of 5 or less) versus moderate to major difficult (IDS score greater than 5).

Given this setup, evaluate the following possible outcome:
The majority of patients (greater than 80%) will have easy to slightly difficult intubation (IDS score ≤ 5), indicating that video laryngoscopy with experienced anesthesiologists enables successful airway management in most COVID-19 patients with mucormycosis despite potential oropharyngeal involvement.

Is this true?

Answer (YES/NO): YES